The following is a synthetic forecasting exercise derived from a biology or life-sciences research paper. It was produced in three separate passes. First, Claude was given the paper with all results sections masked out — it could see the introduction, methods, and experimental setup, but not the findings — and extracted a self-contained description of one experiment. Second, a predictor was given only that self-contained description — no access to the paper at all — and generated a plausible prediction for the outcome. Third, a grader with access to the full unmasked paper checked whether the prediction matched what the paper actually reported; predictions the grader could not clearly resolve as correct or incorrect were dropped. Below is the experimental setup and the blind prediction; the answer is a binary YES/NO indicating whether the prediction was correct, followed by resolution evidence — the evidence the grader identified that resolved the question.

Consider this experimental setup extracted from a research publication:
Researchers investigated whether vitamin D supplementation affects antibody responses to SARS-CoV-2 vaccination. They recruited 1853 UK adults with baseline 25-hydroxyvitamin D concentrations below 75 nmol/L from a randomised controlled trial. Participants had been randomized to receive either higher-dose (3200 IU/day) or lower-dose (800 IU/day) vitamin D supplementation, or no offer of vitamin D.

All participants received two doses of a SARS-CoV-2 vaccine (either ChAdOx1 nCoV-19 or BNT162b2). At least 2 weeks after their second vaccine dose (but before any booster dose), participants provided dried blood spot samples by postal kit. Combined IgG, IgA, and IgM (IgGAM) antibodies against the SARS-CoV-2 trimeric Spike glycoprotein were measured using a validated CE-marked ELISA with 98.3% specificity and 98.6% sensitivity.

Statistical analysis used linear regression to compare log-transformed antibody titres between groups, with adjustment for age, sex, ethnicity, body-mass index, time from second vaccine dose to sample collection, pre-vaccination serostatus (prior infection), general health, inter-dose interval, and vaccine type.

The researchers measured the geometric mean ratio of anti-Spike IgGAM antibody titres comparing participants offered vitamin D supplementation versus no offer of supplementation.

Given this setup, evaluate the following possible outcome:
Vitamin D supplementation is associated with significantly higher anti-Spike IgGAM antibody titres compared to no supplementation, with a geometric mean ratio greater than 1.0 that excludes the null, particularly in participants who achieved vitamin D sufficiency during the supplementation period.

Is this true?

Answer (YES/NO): NO